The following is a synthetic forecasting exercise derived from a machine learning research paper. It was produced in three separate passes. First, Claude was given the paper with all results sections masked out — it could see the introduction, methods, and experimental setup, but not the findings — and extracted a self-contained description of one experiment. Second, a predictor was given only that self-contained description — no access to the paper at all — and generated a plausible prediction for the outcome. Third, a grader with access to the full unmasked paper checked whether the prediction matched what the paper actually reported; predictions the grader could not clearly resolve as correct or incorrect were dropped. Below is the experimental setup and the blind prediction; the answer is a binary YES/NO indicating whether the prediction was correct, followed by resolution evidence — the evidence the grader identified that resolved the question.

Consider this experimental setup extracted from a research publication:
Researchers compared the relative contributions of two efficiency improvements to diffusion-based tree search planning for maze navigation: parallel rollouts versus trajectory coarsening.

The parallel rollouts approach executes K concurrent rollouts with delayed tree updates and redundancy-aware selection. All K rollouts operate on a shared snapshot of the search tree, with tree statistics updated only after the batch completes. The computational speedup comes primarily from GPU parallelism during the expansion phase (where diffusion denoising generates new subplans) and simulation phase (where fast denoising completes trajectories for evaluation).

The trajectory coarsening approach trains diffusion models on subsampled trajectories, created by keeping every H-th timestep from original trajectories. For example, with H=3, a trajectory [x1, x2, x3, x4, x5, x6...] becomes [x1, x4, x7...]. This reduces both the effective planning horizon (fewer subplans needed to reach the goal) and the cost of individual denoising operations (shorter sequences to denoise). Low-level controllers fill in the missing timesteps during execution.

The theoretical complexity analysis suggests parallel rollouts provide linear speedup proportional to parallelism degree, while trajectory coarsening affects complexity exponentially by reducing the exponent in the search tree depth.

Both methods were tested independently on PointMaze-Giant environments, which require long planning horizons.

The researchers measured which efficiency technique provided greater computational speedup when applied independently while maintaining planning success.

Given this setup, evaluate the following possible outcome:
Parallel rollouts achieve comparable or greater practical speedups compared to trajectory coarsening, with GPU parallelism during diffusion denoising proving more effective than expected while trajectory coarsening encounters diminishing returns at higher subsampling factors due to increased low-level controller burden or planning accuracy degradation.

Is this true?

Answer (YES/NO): NO